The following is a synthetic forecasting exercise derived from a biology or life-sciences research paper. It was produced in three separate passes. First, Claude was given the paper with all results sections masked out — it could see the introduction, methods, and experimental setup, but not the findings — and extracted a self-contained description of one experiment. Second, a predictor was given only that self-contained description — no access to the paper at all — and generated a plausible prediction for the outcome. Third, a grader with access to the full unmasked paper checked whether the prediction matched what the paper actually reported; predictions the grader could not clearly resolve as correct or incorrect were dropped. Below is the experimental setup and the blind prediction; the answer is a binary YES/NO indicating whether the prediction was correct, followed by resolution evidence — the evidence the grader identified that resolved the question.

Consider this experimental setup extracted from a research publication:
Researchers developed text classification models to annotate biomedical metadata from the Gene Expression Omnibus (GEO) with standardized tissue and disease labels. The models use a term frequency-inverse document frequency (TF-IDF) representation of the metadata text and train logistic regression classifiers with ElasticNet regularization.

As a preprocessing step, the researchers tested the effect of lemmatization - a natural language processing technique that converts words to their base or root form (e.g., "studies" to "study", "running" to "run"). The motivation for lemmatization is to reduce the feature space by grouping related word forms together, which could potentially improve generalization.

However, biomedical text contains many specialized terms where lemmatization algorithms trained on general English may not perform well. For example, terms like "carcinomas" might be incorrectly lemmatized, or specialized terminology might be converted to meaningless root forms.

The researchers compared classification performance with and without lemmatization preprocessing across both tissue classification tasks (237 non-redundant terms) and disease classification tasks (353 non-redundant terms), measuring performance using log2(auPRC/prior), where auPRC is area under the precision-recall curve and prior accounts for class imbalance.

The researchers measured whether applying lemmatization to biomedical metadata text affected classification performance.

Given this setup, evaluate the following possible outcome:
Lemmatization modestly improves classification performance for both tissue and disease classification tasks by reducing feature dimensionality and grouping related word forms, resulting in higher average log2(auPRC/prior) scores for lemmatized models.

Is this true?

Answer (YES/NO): NO